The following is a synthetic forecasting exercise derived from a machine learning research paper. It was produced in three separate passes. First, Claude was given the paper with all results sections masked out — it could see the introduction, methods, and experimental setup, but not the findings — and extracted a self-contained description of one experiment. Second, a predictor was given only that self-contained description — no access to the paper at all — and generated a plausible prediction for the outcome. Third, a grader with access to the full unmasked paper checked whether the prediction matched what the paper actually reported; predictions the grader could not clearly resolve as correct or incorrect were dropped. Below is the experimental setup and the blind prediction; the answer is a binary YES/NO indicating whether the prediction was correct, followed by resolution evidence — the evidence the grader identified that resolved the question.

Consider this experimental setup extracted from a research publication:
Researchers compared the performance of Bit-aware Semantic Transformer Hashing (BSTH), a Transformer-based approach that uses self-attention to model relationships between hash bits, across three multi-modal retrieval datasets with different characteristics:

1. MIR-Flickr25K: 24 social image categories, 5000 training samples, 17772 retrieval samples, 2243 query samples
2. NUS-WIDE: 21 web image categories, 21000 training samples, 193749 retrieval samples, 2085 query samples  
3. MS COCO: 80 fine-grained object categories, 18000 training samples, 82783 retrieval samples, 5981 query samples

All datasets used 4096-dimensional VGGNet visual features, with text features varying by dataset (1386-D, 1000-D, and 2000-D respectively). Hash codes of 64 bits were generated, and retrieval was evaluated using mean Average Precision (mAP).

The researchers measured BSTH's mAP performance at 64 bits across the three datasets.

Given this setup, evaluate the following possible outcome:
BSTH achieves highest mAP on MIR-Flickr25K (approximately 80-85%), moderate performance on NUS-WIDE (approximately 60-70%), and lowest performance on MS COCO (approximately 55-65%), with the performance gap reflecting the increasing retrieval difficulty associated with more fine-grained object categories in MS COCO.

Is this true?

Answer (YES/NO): NO